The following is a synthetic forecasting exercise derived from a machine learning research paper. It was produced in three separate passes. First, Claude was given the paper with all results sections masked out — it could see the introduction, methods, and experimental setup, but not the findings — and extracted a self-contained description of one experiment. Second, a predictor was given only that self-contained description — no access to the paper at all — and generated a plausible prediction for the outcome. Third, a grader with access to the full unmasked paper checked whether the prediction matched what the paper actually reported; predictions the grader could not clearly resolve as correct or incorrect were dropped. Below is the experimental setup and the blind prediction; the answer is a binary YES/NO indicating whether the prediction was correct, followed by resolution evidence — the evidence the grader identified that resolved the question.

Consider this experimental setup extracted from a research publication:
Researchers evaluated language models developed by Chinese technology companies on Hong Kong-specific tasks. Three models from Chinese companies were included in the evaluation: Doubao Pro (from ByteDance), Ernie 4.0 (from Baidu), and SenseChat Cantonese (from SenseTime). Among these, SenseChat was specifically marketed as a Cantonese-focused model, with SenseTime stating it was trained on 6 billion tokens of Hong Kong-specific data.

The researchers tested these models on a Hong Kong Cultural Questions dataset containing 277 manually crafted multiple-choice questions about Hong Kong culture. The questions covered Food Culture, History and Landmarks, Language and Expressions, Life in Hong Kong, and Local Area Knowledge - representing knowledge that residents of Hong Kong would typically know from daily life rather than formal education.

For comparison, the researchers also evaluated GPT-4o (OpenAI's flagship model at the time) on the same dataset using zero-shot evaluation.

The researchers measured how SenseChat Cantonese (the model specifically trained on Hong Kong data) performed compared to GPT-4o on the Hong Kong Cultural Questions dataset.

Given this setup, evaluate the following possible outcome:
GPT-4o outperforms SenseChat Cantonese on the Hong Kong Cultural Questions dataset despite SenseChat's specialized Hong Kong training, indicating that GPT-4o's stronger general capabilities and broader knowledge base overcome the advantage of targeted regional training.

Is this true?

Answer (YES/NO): YES